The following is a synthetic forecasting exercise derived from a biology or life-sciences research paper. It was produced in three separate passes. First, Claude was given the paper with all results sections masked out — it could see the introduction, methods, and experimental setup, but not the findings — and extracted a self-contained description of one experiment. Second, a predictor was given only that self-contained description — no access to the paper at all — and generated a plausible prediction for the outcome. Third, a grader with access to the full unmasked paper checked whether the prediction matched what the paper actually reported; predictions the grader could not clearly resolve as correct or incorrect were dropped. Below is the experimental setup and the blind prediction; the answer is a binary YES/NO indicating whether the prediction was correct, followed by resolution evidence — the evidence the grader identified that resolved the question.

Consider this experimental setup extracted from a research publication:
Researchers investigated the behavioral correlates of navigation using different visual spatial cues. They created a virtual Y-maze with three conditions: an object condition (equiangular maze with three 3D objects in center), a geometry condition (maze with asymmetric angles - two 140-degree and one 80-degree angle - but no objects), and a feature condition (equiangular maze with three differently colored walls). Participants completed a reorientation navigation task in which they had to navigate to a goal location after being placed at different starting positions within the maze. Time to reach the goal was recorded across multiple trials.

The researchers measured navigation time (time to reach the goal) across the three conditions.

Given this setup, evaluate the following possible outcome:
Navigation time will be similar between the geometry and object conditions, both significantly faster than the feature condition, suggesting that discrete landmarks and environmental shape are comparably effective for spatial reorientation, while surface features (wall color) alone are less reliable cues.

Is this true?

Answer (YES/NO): NO